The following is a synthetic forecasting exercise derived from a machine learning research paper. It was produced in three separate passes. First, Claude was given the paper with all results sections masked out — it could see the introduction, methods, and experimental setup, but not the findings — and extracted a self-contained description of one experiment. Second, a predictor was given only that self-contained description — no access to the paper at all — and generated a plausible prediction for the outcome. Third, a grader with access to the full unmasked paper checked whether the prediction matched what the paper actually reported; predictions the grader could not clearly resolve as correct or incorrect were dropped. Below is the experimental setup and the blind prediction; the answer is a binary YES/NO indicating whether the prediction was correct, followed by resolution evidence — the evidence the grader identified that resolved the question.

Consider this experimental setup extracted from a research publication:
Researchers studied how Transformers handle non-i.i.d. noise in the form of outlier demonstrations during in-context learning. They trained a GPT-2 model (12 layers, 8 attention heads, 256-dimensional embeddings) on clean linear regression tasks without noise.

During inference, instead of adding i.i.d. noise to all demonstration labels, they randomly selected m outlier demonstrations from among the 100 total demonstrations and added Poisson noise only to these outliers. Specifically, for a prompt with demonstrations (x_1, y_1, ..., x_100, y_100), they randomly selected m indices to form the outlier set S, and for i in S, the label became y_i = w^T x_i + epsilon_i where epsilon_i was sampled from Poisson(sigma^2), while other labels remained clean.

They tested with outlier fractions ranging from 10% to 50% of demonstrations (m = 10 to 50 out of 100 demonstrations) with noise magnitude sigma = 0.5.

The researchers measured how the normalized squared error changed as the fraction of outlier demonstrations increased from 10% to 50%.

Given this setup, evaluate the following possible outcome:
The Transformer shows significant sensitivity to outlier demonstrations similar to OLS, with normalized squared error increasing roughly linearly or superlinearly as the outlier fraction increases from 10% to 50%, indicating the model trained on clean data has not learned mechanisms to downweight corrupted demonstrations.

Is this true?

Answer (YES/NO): NO